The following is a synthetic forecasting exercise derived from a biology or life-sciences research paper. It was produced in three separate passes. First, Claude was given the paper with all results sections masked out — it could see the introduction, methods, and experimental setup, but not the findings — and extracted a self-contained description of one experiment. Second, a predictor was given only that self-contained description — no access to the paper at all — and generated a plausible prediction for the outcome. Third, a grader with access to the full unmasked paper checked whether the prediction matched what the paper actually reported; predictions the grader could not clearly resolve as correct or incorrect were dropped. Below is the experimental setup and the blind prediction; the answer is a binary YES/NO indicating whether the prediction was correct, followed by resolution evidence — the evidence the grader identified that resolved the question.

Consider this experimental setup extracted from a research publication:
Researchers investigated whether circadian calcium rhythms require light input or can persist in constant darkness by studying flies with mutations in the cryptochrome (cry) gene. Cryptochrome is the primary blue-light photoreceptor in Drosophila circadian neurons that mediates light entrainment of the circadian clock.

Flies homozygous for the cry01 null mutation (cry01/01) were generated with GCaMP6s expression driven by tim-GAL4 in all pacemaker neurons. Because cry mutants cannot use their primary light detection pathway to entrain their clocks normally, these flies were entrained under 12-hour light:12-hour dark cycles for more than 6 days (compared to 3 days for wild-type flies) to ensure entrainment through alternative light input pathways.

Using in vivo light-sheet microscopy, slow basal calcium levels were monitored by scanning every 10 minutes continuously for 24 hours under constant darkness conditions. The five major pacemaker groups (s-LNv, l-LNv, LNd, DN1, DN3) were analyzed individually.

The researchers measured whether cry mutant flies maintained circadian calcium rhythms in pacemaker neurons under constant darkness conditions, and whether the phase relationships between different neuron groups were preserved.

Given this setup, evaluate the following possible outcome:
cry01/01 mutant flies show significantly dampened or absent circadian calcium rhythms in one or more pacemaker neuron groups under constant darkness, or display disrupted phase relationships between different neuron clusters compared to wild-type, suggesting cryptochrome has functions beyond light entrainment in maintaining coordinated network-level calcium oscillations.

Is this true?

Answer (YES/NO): NO